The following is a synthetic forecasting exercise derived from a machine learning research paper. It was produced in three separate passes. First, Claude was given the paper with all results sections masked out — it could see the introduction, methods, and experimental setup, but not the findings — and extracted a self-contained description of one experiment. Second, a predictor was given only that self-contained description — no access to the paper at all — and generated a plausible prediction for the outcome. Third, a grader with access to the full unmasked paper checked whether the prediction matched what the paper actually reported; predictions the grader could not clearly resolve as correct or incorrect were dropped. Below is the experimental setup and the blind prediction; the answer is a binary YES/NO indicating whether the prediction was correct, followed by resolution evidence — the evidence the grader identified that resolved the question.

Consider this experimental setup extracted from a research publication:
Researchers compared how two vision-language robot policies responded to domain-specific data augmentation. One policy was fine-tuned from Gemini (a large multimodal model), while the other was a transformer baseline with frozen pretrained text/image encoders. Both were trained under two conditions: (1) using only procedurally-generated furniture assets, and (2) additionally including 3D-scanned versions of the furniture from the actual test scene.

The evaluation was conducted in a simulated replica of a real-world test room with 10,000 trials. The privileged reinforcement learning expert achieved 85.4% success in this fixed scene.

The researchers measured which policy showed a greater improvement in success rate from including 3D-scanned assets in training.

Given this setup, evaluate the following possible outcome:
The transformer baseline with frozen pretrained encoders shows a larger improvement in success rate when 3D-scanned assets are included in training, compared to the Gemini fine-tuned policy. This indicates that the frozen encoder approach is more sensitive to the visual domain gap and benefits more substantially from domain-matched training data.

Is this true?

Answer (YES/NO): NO